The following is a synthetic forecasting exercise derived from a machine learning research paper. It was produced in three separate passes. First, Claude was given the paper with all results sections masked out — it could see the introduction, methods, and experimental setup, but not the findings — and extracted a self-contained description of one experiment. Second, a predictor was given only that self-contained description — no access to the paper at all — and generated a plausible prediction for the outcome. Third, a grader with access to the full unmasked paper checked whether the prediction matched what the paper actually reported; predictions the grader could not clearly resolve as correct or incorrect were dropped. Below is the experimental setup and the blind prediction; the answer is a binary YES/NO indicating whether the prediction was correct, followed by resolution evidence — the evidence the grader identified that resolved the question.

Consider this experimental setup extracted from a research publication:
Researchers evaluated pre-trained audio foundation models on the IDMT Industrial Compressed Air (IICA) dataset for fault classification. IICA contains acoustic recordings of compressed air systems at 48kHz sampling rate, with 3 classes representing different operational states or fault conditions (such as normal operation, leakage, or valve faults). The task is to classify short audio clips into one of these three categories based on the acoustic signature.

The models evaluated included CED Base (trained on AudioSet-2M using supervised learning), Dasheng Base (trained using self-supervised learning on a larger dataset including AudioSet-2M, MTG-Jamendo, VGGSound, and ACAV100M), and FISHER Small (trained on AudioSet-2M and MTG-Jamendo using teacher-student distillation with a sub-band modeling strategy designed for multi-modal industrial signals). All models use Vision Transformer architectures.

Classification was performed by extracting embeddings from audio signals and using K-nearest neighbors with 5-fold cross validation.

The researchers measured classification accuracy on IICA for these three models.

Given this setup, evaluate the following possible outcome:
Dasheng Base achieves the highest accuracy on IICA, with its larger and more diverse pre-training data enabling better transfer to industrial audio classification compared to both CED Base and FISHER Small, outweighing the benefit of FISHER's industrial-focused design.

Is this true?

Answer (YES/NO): NO